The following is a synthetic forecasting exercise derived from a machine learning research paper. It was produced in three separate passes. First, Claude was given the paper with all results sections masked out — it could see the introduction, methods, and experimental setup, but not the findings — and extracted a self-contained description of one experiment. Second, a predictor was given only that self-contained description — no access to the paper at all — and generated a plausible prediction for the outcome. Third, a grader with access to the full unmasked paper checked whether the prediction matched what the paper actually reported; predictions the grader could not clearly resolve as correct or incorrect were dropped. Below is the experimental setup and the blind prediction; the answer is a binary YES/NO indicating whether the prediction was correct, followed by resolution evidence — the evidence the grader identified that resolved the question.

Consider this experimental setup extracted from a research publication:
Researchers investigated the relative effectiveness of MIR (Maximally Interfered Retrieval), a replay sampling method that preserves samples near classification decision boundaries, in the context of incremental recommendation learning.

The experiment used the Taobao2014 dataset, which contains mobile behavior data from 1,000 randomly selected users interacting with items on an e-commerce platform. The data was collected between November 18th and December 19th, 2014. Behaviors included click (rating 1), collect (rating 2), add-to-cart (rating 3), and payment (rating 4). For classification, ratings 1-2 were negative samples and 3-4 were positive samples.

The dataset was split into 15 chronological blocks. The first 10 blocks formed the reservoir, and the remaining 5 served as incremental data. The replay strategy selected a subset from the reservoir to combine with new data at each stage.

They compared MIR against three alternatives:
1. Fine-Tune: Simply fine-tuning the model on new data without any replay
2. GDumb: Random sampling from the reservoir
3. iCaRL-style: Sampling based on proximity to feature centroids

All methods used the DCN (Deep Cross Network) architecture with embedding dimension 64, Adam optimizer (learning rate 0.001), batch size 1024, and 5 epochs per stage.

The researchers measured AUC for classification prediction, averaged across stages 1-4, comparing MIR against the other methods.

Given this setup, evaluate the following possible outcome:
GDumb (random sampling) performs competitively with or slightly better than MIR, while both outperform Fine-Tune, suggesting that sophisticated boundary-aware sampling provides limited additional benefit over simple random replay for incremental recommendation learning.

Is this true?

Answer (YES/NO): NO